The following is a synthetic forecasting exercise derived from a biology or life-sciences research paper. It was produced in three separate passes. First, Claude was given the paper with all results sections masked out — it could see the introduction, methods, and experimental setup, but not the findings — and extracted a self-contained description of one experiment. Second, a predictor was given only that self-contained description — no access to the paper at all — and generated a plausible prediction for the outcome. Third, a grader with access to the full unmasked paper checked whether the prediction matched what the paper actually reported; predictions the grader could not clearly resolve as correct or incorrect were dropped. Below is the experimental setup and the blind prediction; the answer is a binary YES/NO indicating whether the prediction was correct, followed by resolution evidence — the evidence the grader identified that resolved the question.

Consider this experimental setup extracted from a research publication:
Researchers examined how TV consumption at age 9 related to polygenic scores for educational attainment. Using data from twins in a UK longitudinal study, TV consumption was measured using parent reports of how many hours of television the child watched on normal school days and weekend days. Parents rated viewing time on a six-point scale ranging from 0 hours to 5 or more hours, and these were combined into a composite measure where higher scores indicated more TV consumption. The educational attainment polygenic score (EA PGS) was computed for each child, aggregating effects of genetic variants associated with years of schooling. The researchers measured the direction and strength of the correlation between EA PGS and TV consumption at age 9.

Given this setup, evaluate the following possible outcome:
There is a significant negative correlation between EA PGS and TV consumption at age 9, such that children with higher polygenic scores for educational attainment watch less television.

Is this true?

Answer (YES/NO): YES